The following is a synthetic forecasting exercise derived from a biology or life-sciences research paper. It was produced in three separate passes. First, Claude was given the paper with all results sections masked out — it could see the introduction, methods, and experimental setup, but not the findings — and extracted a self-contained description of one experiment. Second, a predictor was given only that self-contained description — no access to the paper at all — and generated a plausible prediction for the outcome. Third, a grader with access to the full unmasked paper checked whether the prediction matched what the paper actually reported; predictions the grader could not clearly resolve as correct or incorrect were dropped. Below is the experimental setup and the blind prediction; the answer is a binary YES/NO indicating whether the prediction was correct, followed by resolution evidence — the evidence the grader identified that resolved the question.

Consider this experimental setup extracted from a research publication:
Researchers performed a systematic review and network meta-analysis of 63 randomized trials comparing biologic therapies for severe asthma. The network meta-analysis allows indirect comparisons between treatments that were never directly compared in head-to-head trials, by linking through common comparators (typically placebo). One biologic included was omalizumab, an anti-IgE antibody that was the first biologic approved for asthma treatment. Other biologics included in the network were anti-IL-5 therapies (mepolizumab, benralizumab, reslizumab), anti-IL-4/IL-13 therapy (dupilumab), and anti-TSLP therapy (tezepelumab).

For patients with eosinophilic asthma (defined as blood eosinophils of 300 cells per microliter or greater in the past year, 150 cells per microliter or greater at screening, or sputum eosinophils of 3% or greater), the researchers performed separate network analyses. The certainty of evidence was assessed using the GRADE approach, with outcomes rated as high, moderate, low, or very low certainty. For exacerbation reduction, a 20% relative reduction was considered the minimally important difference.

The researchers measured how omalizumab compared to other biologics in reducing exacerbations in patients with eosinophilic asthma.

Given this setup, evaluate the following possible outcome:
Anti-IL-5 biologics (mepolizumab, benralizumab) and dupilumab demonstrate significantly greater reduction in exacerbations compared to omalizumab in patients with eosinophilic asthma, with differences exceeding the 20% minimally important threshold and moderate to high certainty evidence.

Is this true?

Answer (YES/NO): NO